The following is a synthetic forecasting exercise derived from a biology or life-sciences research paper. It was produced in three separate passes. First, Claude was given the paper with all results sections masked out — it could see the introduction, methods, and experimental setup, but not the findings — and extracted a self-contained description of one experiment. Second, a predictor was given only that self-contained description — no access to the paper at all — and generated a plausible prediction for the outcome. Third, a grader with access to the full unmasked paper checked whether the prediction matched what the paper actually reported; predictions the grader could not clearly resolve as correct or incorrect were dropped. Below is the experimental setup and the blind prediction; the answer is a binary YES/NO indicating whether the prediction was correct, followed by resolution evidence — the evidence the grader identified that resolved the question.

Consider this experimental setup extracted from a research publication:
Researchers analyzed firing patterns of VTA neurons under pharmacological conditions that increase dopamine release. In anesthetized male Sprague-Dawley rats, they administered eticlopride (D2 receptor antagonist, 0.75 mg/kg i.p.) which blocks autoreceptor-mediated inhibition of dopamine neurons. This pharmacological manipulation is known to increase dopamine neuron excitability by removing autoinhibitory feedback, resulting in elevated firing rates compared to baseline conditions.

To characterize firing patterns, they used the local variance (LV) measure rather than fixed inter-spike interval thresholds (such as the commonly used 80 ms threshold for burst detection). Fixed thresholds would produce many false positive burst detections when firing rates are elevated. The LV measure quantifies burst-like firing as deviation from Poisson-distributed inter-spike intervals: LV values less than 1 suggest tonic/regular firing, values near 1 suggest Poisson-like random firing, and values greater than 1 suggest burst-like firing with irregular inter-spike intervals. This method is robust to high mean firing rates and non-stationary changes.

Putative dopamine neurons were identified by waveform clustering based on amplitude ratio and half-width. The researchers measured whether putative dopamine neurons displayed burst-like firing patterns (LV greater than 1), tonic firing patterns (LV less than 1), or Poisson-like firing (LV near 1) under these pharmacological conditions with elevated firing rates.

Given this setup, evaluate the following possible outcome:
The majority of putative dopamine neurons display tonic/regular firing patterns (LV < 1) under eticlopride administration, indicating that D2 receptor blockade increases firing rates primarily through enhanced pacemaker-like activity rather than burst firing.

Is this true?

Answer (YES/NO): YES